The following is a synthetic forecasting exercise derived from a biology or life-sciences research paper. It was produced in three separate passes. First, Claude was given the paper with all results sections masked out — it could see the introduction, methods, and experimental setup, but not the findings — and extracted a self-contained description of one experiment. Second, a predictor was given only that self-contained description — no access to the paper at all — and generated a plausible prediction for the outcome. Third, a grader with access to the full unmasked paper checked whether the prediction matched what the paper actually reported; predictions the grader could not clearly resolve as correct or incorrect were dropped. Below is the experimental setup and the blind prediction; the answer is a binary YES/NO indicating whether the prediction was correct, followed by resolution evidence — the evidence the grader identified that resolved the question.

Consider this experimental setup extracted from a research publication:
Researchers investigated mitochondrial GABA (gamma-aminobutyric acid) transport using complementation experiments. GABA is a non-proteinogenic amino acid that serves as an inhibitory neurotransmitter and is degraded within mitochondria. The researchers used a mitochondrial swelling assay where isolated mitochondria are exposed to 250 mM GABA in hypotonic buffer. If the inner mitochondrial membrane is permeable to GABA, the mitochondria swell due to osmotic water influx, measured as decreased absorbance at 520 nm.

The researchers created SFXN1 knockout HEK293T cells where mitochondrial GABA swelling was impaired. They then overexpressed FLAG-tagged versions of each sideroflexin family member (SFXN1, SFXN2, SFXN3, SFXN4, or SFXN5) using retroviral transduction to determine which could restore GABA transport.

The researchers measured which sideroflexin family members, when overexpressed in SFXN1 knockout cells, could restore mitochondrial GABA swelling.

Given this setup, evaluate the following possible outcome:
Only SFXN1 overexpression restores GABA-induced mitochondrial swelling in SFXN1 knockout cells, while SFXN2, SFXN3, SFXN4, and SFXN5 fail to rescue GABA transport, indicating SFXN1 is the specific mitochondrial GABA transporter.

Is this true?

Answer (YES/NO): NO